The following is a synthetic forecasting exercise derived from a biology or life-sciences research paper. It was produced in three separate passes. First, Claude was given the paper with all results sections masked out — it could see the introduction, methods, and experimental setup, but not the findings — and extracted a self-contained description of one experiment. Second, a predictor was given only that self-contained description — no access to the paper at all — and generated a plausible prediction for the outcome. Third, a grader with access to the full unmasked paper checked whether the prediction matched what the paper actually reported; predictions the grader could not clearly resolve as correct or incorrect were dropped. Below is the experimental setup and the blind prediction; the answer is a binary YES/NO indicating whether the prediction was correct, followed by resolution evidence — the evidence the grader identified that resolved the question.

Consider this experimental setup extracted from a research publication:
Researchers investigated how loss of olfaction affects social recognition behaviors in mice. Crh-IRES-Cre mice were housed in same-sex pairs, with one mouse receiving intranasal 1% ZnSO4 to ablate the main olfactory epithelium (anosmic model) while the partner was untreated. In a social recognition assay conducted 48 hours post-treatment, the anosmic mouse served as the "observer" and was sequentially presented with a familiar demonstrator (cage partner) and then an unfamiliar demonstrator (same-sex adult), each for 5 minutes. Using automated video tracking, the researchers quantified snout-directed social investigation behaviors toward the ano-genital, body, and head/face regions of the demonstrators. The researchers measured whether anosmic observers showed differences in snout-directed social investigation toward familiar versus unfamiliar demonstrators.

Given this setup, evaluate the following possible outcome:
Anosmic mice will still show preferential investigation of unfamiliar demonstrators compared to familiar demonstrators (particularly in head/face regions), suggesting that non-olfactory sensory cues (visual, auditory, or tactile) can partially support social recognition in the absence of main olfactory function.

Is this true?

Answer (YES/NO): NO